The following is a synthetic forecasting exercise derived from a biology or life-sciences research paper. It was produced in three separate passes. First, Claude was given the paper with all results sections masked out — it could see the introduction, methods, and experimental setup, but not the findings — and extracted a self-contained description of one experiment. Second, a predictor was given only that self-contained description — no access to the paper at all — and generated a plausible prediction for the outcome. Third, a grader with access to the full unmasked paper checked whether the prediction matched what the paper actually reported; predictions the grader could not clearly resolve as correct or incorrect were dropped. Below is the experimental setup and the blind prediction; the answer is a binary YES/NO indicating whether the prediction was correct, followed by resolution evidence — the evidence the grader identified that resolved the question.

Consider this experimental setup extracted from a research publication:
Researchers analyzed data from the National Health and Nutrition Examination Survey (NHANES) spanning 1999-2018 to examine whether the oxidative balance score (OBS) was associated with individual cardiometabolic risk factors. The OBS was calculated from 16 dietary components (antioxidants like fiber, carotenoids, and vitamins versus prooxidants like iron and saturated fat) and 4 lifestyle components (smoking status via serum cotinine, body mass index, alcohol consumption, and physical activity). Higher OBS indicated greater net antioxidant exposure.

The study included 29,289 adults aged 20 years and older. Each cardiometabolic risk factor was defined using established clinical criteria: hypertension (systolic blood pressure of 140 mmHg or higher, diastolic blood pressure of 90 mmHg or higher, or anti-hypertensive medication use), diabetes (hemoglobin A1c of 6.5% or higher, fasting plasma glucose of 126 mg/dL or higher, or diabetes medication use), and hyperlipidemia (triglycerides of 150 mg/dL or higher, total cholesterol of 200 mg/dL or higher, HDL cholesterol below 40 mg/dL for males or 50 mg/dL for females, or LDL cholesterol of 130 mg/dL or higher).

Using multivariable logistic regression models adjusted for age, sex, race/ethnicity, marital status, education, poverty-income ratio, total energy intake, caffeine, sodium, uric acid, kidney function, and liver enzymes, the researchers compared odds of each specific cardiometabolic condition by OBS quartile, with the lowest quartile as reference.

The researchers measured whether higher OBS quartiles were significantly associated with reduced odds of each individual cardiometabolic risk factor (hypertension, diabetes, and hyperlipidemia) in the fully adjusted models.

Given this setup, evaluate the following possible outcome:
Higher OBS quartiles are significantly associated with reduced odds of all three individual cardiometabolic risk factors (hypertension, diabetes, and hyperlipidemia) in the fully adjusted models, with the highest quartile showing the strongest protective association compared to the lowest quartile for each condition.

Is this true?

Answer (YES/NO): YES